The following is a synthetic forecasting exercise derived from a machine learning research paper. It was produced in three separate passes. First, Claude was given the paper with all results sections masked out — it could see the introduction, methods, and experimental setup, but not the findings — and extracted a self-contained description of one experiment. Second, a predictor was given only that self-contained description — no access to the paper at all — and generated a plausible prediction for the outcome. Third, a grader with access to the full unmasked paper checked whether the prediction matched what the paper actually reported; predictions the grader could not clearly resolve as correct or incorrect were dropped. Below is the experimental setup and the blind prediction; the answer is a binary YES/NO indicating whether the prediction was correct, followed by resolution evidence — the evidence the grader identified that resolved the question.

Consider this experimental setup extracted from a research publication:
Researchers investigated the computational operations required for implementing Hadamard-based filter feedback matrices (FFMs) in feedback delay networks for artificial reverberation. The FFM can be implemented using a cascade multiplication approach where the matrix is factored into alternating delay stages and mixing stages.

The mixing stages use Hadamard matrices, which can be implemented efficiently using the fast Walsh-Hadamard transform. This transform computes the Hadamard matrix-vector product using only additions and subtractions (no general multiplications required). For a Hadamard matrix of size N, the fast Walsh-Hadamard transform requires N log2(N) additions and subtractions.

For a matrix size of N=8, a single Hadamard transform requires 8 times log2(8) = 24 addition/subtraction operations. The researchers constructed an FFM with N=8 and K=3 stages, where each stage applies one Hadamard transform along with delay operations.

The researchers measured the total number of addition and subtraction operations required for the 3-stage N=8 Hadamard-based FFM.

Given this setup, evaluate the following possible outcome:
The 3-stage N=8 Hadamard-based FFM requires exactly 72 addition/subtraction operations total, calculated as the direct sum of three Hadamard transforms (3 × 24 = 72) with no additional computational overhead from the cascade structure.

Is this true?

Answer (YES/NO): YES